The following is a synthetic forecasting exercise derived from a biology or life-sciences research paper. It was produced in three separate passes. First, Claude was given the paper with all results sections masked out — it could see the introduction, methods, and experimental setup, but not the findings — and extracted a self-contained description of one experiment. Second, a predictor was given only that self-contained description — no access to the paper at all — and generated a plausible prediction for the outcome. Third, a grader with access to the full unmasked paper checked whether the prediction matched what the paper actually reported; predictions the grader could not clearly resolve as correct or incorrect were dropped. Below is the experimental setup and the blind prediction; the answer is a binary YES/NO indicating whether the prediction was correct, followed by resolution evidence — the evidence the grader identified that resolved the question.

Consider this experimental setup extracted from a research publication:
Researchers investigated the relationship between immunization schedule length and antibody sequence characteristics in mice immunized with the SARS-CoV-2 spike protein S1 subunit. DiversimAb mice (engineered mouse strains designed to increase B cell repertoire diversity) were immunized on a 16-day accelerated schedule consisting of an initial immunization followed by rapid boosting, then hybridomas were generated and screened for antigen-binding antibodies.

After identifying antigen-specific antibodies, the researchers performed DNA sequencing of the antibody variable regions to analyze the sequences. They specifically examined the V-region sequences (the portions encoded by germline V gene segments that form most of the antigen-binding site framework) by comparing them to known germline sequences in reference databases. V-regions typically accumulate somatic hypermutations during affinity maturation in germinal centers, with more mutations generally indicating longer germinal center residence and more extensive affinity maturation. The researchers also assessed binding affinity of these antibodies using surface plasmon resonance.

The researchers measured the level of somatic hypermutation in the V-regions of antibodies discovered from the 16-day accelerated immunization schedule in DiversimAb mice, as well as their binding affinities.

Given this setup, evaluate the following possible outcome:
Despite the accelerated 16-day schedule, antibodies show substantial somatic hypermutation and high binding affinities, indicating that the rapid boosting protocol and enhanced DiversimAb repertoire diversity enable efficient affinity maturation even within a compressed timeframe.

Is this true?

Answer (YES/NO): NO